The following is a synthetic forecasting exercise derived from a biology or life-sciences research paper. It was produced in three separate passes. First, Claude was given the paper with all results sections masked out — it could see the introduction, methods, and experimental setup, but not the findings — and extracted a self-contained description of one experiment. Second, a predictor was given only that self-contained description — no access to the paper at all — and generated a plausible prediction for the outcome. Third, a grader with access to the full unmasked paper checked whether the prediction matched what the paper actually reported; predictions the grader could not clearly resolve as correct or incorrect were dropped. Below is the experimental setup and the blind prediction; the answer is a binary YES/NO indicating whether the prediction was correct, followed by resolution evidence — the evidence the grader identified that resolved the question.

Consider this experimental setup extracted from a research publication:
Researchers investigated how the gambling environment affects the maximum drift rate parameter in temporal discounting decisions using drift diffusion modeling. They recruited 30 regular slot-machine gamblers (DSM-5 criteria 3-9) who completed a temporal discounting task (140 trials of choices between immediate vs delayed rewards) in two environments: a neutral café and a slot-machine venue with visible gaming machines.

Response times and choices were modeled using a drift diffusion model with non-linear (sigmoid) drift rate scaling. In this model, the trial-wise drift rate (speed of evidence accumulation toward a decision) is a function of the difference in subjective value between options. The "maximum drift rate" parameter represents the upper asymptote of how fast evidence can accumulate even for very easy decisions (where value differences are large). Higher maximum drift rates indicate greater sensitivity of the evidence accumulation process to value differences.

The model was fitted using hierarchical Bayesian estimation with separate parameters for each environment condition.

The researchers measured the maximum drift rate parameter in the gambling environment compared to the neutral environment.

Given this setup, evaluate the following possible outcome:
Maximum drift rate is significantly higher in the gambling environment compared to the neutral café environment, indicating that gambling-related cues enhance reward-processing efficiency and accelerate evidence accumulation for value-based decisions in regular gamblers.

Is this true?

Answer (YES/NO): YES